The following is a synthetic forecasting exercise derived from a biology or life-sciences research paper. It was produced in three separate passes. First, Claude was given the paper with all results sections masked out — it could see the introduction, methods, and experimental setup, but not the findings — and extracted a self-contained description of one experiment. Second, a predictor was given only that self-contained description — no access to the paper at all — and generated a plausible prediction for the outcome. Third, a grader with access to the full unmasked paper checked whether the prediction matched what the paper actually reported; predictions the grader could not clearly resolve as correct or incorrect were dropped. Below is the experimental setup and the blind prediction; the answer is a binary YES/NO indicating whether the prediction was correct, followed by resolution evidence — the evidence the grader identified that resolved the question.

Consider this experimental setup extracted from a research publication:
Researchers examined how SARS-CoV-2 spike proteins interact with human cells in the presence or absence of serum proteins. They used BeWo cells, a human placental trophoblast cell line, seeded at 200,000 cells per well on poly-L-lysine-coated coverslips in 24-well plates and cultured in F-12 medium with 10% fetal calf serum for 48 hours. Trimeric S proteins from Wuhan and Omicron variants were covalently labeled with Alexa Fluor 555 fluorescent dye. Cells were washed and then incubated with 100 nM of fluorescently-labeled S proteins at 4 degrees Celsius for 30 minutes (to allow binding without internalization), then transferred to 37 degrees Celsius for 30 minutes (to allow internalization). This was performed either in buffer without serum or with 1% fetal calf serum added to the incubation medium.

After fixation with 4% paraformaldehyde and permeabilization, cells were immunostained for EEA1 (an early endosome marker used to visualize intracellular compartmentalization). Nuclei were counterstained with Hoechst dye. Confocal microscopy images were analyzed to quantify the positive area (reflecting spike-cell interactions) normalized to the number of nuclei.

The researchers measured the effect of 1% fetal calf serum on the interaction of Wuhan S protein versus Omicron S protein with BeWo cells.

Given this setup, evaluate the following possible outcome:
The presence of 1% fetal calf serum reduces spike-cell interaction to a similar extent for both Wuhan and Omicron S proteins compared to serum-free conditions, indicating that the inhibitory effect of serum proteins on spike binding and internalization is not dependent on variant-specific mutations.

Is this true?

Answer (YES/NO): YES